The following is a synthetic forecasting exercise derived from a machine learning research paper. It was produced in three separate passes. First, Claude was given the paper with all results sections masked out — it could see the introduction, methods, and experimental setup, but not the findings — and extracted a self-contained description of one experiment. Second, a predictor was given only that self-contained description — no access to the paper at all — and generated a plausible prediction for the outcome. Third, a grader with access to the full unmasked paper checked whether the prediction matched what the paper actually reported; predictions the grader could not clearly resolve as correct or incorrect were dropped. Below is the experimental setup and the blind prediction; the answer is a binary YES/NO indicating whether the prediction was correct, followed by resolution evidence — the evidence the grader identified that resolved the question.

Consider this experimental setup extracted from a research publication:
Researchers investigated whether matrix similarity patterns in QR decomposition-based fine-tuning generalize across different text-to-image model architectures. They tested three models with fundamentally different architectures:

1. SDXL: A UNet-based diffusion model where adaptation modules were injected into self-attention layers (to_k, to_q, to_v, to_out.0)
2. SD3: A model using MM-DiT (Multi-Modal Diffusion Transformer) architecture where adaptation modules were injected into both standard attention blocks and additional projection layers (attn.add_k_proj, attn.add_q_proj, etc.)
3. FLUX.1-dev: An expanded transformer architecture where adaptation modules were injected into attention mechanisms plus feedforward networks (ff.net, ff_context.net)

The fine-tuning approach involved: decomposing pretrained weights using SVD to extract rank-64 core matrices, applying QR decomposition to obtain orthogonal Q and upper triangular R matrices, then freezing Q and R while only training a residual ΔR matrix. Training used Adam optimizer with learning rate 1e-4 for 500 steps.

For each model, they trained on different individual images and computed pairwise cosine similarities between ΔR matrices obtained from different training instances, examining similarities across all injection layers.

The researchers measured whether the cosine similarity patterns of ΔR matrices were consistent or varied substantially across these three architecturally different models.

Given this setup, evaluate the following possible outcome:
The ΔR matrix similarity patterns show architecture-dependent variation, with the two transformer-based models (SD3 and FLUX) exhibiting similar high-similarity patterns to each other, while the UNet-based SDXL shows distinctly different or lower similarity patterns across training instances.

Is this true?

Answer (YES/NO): NO